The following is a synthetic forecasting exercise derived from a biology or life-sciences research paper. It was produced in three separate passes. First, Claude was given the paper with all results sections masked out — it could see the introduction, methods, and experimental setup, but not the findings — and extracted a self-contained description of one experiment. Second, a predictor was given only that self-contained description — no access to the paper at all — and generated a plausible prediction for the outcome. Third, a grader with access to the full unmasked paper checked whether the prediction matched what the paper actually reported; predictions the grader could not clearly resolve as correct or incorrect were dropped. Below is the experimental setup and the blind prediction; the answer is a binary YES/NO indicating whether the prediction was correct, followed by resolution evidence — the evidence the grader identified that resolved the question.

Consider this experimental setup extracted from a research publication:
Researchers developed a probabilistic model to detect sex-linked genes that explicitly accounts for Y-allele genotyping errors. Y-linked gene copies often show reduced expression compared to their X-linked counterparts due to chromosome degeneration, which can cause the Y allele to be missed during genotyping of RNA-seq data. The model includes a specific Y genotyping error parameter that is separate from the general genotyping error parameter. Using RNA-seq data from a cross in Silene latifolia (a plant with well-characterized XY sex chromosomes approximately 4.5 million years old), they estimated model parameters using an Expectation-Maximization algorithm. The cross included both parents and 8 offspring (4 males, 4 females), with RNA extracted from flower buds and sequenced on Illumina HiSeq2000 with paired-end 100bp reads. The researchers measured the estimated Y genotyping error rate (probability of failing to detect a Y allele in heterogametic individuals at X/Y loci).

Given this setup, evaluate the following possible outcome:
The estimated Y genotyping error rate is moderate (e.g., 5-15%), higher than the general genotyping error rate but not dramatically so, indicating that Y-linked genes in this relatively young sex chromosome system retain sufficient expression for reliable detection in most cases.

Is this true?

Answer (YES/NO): NO